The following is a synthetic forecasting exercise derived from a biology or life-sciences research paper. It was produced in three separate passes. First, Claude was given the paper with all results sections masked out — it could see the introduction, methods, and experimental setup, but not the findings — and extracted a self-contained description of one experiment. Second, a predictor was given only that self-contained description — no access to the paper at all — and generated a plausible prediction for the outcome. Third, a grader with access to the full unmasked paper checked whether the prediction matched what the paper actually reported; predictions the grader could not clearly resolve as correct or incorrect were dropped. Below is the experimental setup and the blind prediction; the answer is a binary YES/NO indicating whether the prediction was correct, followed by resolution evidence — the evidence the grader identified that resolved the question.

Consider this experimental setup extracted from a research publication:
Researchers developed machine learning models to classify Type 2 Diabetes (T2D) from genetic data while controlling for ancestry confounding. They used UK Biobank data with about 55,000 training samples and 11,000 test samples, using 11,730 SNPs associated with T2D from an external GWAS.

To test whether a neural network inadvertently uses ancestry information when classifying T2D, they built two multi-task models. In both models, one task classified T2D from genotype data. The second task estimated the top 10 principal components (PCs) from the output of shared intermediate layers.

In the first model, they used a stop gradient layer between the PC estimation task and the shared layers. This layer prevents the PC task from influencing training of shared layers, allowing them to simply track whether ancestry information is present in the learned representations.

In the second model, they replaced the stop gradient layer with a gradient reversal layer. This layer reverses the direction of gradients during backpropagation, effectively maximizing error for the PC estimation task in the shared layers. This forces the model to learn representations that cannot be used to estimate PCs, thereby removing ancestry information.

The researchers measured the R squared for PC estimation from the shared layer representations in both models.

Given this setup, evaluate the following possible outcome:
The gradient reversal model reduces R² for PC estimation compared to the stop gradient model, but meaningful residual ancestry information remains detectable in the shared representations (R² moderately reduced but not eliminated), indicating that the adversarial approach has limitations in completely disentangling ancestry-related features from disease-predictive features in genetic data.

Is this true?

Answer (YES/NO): NO